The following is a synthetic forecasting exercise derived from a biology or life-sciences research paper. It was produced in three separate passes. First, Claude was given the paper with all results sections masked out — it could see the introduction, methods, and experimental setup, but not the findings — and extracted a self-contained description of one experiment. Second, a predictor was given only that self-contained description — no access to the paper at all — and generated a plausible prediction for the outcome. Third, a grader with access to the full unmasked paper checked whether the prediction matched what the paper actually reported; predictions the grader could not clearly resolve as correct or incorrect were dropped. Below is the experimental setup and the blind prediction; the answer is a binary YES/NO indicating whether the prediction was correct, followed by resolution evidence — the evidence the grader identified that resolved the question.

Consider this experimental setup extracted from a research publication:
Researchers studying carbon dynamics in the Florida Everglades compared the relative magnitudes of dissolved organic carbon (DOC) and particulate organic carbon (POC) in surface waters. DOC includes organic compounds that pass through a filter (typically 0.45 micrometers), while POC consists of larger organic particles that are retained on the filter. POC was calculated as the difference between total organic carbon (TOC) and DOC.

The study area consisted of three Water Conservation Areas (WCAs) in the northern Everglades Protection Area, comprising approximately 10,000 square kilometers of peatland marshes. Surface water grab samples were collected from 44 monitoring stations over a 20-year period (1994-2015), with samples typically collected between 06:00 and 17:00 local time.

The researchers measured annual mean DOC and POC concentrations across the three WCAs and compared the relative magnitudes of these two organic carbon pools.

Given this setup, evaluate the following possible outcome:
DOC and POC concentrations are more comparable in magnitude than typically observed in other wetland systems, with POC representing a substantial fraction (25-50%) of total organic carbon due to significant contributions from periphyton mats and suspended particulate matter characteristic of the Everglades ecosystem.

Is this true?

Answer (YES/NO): NO